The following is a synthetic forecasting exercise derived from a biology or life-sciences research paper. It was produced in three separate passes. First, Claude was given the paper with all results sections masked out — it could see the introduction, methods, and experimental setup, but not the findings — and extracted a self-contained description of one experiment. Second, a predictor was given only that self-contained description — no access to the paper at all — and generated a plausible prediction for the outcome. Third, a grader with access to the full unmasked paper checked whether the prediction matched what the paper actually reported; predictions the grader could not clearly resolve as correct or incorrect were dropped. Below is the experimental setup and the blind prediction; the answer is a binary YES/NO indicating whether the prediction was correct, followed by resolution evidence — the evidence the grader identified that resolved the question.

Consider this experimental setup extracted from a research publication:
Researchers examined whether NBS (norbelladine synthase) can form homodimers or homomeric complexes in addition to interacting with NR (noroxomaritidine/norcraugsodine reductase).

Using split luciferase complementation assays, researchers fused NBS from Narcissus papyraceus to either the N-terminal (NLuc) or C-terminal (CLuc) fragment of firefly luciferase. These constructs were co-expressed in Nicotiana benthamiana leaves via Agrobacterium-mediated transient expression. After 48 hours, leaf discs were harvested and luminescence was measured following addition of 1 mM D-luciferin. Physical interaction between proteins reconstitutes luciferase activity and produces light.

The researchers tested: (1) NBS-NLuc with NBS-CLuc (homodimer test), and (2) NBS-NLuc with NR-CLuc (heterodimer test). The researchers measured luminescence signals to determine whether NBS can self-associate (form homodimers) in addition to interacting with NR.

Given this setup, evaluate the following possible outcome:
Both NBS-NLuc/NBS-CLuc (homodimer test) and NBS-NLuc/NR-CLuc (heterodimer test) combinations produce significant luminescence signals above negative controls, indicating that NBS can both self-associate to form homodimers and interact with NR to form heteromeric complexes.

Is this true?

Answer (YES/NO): YES